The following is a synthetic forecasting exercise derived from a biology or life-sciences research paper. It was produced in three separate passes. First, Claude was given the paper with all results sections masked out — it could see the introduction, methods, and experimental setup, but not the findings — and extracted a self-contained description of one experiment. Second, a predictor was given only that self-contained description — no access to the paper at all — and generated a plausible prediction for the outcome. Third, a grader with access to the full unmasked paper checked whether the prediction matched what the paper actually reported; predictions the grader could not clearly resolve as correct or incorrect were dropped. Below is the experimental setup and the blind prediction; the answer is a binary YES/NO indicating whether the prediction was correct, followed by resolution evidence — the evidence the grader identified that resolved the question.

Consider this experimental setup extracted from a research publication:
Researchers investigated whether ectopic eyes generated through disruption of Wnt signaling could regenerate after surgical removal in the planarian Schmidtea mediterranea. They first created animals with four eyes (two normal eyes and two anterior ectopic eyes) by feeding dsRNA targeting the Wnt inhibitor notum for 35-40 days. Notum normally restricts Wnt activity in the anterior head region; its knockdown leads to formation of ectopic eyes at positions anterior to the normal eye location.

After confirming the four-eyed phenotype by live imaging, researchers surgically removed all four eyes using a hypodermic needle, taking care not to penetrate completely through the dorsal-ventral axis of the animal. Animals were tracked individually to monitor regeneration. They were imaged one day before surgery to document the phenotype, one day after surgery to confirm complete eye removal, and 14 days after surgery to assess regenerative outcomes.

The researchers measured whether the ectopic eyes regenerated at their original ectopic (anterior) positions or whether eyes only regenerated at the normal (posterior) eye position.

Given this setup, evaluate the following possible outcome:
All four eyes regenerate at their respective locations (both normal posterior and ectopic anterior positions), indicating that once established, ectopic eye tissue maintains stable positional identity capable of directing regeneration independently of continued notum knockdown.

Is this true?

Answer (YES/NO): NO